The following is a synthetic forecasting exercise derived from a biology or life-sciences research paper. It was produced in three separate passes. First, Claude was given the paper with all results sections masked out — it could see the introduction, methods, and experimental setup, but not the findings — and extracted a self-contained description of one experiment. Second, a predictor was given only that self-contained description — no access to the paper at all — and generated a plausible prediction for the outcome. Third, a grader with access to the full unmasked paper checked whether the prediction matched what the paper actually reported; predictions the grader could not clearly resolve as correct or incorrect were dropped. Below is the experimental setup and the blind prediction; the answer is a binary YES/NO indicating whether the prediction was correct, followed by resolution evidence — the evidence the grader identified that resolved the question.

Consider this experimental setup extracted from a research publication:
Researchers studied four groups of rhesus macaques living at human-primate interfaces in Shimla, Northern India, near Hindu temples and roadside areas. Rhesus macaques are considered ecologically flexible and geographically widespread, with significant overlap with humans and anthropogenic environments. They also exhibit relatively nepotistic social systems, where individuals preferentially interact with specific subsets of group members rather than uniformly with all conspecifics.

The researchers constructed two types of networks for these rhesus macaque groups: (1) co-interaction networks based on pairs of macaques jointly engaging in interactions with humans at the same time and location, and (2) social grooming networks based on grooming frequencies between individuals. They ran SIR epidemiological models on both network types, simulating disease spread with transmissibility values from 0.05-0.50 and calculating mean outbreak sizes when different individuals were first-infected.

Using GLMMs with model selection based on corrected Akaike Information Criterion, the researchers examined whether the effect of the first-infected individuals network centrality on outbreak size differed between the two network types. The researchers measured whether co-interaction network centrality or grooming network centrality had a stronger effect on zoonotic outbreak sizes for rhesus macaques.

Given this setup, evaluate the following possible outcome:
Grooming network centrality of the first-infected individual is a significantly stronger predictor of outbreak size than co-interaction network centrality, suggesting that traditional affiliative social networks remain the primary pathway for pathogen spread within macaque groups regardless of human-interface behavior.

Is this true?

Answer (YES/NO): NO